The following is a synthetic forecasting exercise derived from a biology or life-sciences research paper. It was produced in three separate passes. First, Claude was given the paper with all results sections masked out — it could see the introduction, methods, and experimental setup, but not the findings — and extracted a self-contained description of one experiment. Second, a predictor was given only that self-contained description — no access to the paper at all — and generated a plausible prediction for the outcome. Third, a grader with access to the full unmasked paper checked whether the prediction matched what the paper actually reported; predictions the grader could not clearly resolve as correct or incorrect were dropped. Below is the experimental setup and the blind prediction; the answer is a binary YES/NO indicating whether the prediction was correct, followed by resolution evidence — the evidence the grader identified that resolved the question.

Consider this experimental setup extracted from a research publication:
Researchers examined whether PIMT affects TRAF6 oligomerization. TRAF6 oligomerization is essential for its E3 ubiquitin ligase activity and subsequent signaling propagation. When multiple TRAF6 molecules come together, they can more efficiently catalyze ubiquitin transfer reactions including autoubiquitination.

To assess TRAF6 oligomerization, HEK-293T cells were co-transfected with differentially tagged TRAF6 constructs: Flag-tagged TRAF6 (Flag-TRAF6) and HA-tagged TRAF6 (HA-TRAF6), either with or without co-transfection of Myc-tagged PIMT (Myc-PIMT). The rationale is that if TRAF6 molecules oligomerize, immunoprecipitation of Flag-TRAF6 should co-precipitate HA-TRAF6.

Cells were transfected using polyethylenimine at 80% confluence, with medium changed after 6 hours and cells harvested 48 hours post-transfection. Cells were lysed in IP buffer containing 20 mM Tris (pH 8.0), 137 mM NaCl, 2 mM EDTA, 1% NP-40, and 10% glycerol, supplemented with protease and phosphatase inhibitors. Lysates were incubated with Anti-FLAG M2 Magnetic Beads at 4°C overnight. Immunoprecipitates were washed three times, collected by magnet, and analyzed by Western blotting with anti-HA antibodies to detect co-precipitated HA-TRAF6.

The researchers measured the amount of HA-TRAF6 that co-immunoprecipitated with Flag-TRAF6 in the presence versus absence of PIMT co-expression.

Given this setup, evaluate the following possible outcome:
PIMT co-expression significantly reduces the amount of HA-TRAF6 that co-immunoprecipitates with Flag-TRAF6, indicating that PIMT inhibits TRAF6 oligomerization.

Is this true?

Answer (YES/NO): YES